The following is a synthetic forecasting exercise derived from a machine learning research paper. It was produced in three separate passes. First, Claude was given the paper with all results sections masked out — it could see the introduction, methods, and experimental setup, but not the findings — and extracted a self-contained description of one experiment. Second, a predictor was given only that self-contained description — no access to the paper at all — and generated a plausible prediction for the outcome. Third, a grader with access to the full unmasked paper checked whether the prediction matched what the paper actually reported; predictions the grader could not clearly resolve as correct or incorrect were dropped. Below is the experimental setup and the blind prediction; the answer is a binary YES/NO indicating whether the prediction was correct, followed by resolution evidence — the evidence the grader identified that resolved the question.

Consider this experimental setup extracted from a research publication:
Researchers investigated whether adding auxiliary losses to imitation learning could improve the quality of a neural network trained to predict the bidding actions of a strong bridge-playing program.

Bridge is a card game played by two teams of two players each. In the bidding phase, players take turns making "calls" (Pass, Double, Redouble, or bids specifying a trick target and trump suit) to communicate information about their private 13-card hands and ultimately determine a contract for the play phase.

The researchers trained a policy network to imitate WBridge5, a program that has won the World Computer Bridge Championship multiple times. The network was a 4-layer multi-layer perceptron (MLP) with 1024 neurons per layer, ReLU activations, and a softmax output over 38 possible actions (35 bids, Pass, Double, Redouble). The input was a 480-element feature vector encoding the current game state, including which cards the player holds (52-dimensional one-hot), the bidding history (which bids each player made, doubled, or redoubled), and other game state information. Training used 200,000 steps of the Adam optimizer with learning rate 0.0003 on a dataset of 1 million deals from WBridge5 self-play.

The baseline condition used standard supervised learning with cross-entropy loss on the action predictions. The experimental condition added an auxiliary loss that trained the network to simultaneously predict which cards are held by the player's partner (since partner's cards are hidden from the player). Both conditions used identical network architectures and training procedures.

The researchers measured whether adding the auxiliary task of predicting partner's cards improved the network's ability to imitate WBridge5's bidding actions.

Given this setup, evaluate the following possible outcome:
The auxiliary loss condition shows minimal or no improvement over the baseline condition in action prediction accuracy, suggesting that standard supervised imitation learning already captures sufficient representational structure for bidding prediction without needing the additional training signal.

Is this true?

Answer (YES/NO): YES